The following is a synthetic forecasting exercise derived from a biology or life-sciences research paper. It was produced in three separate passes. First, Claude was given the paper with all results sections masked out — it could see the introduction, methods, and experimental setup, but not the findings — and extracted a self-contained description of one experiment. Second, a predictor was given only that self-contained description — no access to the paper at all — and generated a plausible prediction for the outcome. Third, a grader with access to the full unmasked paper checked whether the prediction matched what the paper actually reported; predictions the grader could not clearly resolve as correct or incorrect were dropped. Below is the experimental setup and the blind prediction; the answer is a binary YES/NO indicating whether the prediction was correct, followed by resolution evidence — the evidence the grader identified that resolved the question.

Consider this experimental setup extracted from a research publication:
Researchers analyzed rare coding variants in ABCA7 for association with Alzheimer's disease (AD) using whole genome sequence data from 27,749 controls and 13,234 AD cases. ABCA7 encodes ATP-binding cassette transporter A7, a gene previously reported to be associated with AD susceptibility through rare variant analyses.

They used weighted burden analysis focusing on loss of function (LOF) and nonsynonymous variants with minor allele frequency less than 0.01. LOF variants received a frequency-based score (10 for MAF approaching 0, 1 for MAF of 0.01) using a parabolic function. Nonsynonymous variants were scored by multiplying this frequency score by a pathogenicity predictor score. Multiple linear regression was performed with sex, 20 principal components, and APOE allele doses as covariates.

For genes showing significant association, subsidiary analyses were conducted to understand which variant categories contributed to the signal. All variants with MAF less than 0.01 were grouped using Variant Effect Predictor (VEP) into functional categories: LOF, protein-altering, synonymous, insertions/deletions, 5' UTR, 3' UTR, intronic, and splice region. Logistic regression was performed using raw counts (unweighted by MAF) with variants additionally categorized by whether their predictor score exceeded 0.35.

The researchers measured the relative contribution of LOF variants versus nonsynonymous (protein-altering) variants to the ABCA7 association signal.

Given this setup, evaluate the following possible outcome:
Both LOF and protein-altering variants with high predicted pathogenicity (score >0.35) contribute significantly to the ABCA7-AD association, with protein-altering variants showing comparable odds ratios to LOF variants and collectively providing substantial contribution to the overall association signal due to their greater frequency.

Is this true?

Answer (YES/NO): NO